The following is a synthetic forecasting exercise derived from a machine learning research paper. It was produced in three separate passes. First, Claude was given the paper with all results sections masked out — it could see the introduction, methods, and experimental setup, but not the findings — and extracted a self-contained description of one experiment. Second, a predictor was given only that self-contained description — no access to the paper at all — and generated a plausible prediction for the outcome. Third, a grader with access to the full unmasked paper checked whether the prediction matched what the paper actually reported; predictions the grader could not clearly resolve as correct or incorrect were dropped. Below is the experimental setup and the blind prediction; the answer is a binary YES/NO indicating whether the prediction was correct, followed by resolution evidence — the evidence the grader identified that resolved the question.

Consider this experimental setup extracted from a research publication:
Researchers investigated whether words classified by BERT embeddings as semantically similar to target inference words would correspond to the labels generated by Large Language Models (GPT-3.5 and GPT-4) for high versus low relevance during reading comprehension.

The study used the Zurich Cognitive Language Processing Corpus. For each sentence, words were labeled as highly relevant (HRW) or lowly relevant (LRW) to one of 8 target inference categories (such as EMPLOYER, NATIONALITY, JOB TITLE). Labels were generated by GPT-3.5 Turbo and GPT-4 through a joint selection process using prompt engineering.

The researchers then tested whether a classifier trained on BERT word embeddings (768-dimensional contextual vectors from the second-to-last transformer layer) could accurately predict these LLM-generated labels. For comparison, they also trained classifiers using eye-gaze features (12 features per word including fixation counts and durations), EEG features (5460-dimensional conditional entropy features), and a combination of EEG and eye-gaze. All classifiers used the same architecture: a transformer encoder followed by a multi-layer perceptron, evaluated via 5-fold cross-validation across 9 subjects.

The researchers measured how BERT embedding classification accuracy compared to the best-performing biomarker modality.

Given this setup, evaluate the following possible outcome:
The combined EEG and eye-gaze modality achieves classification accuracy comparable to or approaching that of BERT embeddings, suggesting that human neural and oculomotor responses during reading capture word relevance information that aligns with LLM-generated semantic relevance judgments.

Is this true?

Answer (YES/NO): NO